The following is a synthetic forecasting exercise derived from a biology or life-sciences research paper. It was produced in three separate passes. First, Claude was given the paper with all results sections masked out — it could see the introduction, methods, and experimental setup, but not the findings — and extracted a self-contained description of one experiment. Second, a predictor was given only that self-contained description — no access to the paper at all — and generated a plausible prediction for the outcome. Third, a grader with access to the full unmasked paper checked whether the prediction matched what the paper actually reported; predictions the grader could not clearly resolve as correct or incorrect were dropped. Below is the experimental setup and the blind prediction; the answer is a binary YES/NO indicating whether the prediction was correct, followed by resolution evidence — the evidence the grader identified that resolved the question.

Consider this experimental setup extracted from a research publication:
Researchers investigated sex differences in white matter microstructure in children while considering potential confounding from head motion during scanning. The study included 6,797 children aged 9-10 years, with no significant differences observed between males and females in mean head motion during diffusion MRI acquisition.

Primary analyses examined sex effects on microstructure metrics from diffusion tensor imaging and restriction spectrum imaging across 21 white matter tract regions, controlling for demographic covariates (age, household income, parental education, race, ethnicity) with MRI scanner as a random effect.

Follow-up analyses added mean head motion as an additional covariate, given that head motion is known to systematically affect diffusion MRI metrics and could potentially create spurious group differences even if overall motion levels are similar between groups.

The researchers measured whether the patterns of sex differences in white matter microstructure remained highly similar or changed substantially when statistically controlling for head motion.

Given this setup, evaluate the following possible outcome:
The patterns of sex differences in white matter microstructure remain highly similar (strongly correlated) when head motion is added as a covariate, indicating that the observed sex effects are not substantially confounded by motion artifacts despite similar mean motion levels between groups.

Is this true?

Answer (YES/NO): YES